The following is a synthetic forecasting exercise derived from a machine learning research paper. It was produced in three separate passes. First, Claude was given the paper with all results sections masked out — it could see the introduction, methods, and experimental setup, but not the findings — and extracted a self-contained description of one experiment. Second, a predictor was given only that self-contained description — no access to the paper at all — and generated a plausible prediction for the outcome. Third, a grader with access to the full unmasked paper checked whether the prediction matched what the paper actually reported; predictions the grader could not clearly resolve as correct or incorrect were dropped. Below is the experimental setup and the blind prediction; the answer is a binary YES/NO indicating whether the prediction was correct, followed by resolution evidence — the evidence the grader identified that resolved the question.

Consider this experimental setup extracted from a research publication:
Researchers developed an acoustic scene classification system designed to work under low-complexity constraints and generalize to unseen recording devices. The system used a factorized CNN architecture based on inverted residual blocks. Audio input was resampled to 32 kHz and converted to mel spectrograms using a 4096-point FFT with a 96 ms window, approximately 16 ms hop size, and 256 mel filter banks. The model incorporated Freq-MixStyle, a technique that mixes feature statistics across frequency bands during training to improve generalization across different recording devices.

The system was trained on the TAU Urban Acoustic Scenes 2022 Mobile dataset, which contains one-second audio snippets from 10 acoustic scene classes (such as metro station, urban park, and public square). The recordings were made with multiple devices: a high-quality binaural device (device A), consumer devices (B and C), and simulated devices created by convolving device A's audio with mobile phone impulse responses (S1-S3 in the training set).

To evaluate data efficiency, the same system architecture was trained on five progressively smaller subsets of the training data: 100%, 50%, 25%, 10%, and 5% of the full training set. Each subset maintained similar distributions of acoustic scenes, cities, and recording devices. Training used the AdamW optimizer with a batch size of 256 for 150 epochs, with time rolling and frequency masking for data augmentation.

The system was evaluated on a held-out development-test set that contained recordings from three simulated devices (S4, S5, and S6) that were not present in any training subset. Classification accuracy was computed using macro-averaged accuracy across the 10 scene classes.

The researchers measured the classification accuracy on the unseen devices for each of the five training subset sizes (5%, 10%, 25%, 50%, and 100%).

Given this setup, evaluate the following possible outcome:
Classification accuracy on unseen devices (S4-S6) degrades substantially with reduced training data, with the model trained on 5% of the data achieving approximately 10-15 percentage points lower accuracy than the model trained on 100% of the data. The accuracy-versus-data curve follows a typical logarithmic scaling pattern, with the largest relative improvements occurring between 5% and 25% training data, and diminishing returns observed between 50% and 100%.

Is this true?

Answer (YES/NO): YES